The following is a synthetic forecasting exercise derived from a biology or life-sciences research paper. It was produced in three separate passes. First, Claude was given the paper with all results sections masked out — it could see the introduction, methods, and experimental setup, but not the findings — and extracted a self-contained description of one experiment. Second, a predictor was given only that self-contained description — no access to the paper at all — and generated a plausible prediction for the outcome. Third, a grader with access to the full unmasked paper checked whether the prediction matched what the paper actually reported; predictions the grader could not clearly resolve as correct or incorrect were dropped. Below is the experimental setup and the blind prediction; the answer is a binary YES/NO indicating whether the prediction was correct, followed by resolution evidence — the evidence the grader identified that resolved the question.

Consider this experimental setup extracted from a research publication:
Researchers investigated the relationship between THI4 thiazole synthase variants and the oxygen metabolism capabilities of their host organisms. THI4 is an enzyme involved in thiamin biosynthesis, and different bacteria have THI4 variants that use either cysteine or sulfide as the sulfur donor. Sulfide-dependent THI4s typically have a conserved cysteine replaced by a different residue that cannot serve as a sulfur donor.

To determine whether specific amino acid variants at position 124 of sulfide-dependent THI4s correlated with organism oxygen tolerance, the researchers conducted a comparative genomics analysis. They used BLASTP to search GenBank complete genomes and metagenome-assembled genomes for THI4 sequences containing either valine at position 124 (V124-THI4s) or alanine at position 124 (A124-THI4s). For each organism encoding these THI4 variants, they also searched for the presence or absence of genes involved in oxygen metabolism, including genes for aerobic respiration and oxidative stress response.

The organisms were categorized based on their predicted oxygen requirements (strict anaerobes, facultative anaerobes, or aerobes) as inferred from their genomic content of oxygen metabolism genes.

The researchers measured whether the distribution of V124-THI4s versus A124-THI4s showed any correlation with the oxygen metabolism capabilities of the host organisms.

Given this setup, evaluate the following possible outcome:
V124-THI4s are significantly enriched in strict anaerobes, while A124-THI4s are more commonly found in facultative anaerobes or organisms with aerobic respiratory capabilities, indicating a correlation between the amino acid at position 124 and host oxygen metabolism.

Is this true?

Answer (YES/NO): YES